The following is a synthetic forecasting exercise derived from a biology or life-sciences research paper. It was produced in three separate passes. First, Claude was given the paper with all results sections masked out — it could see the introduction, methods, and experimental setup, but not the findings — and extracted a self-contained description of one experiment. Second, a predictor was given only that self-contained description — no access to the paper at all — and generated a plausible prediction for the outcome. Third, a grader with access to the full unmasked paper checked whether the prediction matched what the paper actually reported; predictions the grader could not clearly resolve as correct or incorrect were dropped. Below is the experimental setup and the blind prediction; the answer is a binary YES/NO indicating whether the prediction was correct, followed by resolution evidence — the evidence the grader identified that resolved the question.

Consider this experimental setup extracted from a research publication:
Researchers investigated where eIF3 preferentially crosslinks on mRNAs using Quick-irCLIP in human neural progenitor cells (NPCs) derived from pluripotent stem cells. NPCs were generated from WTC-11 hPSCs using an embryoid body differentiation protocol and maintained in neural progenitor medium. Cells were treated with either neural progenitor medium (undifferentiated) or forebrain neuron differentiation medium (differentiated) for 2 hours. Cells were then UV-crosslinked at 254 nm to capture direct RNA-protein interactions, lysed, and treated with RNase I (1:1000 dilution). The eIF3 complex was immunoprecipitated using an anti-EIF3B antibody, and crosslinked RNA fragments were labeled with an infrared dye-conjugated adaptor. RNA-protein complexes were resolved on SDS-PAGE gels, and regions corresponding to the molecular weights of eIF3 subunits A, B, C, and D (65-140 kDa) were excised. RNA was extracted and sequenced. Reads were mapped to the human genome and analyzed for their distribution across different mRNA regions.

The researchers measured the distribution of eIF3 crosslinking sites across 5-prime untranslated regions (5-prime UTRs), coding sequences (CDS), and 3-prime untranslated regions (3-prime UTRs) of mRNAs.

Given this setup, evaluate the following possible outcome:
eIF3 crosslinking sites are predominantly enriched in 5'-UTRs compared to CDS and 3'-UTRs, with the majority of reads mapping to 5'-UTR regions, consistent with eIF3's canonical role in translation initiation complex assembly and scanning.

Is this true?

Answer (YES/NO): NO